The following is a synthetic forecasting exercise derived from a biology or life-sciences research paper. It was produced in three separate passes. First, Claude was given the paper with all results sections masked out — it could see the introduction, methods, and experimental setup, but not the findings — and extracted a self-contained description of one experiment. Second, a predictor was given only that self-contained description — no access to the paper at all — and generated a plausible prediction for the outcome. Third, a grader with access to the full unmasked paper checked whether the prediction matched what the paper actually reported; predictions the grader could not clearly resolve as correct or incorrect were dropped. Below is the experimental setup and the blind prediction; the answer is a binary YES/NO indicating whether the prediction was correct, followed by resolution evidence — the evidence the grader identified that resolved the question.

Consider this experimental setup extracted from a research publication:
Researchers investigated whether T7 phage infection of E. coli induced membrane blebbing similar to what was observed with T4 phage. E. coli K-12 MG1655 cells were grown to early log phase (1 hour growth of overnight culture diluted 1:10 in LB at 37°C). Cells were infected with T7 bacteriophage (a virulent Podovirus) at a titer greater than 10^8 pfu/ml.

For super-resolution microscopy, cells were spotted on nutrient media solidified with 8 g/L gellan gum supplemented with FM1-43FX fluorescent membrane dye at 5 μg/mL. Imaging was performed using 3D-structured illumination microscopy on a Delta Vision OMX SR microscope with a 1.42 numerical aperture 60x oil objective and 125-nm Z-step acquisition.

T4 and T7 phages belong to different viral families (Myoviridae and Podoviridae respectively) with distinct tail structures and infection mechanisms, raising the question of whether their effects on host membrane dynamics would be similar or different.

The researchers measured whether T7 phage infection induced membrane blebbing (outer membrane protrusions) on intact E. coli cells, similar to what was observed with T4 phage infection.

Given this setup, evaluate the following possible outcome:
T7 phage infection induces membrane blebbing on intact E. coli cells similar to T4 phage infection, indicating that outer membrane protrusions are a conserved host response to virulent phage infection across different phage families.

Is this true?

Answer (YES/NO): YES